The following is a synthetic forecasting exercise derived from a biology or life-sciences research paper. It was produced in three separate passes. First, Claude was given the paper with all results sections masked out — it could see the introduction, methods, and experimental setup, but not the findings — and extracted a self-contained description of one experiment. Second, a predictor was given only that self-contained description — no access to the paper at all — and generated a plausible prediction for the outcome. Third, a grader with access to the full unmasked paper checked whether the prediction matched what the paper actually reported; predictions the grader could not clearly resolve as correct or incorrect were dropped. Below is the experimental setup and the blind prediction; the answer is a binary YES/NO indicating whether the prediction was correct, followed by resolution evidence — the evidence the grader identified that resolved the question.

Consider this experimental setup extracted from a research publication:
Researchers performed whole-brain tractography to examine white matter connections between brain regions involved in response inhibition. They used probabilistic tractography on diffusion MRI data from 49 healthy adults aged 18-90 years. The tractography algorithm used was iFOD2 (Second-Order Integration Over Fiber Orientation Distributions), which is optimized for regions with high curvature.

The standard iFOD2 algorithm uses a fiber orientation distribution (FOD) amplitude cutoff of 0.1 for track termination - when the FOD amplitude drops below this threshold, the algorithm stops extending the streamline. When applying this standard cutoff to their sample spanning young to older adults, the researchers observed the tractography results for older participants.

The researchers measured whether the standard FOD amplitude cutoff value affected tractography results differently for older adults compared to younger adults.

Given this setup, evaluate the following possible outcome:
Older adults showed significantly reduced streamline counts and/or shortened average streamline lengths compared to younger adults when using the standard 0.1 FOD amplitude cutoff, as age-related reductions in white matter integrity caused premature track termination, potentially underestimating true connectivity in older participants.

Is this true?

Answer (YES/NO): YES